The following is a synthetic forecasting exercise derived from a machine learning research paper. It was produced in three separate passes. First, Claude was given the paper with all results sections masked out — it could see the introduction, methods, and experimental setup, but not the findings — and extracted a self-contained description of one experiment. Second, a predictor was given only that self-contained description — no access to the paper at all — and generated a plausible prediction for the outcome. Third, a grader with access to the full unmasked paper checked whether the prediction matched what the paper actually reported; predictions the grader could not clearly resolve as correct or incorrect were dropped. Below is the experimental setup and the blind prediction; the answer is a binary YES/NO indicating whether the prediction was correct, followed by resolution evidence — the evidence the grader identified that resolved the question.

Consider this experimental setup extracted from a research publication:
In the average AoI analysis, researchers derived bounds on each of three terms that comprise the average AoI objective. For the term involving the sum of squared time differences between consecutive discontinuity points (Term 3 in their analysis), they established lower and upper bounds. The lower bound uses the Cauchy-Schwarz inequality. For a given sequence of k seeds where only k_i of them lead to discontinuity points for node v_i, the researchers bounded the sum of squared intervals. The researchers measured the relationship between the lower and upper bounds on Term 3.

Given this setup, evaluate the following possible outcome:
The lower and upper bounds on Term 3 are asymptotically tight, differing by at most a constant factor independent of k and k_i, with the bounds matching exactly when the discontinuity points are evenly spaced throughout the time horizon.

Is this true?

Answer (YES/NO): NO